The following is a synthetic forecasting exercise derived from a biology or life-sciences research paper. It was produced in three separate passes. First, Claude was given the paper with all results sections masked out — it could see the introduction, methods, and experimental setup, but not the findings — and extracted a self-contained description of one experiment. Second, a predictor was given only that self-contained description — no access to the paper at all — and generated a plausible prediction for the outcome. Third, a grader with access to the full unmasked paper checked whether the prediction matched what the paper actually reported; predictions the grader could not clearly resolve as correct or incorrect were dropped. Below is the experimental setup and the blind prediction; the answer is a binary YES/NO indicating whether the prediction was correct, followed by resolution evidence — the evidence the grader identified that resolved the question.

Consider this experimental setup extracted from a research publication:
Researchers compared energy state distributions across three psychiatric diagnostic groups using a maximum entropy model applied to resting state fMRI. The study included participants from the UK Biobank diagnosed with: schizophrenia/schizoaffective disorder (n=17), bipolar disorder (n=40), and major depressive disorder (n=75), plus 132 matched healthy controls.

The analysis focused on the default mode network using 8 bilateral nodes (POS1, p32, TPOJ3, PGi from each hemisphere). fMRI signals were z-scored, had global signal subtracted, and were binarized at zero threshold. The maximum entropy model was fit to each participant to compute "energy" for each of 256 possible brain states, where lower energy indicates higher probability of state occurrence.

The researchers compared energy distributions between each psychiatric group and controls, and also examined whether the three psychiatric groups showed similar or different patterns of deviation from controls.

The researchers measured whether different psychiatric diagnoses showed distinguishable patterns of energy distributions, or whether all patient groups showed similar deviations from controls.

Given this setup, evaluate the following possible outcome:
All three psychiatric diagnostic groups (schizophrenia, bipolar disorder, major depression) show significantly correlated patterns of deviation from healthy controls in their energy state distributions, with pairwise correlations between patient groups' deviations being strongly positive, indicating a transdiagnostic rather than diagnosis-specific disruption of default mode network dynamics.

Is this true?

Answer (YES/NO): NO